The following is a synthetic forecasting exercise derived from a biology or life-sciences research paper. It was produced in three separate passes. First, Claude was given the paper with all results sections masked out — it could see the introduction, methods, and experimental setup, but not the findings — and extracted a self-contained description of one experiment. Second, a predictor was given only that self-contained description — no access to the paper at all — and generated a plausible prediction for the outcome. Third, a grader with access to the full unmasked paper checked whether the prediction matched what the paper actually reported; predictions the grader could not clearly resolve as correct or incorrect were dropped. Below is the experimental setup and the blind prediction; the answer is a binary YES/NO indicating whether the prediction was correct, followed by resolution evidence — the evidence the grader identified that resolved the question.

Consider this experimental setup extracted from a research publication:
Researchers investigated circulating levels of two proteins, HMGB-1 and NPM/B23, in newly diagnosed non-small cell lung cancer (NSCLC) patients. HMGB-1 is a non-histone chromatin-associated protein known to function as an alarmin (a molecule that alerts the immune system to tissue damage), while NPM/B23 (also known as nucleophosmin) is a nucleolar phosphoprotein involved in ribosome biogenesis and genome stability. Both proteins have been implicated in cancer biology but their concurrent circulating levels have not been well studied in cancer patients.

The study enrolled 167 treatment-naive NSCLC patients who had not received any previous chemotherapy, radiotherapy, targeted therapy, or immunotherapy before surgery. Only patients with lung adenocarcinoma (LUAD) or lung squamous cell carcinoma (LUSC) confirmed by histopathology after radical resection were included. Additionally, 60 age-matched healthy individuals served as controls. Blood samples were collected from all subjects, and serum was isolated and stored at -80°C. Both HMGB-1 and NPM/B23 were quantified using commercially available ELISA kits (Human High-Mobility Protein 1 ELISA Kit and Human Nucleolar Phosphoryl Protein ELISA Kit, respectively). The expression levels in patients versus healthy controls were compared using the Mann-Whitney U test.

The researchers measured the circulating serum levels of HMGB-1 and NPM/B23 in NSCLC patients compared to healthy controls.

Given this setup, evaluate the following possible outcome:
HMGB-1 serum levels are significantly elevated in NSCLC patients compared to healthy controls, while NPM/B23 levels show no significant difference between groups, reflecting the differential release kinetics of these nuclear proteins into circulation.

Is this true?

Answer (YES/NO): NO